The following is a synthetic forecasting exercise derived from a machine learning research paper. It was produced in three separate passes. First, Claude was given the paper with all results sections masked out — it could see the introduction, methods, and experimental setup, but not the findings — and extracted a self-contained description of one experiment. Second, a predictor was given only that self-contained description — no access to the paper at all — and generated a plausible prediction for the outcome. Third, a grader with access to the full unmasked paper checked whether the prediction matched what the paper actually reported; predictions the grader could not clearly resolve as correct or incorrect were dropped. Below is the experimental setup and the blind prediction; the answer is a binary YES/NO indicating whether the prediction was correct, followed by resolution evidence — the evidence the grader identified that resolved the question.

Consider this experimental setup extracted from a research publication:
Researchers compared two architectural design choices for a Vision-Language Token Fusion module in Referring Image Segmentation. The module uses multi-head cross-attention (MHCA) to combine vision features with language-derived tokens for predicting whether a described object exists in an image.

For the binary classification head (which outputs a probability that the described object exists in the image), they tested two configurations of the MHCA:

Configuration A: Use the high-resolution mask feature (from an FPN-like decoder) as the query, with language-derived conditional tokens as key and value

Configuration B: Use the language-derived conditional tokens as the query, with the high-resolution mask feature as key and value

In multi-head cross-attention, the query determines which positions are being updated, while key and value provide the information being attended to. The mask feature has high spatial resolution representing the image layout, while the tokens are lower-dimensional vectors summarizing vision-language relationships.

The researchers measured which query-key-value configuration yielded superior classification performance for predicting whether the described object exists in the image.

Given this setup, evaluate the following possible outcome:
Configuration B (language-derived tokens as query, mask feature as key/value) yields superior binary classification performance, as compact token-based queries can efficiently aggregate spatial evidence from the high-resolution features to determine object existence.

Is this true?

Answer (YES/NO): NO